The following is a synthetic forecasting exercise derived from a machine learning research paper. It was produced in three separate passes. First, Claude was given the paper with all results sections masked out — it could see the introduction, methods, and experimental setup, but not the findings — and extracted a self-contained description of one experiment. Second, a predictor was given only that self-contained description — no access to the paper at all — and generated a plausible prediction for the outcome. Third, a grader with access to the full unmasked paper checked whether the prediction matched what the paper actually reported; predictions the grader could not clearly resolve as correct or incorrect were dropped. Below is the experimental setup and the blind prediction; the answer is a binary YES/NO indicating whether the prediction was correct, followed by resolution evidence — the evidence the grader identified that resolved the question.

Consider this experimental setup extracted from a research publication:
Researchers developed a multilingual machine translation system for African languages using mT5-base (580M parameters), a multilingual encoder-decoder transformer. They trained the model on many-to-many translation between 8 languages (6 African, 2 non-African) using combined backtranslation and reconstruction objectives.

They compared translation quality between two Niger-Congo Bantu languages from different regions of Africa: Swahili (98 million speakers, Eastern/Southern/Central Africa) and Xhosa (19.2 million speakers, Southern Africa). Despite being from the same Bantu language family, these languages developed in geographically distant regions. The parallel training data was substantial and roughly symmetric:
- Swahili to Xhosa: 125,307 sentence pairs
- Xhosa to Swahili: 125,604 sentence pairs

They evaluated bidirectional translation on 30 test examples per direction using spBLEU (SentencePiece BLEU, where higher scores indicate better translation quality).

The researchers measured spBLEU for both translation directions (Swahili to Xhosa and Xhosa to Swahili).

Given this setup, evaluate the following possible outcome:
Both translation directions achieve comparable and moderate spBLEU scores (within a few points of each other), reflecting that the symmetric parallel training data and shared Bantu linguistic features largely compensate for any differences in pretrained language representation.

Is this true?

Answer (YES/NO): NO